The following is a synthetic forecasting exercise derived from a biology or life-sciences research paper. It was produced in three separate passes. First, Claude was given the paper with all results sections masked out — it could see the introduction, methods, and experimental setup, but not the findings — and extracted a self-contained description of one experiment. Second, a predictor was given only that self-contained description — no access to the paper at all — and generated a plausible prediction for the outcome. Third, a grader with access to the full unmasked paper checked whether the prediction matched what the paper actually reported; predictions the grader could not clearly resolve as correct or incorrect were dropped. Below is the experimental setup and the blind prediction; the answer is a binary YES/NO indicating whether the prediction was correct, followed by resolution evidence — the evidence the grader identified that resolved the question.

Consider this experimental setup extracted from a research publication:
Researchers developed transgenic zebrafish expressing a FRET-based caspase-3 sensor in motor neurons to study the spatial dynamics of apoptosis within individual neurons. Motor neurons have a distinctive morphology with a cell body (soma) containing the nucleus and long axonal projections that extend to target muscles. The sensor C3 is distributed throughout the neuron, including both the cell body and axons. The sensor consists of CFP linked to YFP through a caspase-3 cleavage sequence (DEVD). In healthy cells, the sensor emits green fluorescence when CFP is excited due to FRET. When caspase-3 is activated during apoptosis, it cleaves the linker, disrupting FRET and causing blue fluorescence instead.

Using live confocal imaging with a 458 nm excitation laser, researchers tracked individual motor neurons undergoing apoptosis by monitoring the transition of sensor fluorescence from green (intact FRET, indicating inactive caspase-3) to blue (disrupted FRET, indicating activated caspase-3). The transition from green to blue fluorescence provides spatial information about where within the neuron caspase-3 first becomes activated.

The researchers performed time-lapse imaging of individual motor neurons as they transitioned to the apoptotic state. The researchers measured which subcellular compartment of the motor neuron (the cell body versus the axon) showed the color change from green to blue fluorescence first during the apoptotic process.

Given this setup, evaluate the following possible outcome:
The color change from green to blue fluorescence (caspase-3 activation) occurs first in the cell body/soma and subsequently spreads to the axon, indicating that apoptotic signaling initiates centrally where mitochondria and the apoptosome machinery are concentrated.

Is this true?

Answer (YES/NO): NO